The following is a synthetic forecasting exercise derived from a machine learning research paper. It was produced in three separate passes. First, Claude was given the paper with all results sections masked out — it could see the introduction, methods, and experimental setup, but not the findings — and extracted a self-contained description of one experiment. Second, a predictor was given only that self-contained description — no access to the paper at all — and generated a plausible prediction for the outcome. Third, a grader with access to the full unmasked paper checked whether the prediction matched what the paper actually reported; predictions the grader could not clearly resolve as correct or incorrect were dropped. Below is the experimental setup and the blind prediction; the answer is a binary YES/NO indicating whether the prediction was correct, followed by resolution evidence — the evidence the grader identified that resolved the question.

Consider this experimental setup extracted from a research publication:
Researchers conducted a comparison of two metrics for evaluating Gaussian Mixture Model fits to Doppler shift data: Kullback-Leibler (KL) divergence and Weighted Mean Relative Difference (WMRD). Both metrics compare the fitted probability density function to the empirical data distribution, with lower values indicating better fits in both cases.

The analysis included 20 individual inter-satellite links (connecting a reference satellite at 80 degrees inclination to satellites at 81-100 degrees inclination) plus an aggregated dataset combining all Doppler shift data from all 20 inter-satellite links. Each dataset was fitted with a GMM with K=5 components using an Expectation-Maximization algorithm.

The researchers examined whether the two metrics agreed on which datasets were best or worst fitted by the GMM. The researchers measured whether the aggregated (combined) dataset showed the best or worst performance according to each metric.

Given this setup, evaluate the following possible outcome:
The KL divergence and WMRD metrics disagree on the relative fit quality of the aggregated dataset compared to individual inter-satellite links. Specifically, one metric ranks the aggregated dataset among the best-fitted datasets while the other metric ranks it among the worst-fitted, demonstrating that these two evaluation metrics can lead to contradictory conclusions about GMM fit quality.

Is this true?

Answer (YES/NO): YES